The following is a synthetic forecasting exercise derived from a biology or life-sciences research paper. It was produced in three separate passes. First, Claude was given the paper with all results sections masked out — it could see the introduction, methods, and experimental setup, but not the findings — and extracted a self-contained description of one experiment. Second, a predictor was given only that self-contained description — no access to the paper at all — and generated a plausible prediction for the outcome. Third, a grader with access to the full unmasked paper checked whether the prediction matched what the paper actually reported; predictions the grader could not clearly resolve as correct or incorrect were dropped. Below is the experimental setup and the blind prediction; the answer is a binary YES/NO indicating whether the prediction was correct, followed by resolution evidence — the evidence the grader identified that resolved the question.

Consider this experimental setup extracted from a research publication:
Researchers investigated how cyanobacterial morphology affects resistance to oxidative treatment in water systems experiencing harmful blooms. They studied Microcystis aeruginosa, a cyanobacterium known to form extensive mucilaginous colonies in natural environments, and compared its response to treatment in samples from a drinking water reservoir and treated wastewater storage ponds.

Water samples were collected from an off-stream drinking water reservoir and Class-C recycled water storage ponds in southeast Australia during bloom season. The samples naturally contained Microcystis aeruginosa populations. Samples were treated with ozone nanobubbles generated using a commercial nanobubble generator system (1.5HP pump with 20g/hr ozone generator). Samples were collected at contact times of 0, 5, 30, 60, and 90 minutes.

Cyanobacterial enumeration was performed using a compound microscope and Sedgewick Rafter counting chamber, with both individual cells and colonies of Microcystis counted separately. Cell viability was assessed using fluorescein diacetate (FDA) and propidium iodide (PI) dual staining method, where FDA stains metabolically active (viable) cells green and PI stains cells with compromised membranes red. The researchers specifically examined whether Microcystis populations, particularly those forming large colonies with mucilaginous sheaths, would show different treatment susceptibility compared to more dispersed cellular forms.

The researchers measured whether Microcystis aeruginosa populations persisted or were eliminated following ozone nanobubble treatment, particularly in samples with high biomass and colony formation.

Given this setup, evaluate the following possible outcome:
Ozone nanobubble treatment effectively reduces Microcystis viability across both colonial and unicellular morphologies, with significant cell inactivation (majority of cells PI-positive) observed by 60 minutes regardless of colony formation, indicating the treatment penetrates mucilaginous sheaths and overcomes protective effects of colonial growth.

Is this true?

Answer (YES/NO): NO